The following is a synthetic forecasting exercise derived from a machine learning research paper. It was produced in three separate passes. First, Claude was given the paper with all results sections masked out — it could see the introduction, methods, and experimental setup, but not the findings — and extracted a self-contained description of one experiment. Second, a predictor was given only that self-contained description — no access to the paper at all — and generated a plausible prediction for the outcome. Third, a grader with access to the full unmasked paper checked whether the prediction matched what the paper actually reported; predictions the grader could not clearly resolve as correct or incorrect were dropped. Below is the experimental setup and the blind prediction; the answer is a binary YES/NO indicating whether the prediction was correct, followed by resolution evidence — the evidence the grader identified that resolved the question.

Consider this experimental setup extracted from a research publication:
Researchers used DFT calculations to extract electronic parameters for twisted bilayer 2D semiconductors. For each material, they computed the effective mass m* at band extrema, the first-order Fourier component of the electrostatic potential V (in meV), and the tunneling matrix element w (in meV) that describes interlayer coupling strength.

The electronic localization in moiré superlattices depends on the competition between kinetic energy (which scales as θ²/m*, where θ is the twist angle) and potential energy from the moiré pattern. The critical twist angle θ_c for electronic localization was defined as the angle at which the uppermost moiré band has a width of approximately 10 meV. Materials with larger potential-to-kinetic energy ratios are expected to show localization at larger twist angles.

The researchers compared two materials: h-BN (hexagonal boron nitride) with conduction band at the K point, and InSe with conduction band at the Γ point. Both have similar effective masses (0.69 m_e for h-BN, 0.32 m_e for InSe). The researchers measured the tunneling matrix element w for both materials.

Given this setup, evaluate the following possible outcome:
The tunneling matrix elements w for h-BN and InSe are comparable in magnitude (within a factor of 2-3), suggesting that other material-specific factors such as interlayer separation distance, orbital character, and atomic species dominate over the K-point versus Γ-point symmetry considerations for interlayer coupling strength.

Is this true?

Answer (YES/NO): YES